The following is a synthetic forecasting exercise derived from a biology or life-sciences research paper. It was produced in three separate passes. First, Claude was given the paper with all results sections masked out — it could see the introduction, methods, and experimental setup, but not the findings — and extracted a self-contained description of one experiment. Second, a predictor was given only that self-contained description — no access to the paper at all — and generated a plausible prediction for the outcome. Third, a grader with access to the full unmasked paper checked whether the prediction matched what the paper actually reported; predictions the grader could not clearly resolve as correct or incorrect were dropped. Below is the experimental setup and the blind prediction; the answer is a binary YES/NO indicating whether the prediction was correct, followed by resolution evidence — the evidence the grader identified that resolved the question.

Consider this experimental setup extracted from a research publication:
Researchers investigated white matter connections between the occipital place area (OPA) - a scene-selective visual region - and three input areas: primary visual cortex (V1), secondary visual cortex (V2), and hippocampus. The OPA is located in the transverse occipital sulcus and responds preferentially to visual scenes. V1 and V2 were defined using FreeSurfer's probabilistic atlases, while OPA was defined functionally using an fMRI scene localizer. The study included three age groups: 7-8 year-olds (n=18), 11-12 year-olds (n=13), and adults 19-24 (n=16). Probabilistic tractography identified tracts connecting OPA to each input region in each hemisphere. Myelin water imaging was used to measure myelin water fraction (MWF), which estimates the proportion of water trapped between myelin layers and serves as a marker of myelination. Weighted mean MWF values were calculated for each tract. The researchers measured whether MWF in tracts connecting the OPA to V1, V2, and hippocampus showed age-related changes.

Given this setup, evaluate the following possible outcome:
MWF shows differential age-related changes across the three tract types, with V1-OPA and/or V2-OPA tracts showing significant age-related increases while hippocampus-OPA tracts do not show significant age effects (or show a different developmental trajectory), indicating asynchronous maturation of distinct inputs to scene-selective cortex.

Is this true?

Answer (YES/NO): NO